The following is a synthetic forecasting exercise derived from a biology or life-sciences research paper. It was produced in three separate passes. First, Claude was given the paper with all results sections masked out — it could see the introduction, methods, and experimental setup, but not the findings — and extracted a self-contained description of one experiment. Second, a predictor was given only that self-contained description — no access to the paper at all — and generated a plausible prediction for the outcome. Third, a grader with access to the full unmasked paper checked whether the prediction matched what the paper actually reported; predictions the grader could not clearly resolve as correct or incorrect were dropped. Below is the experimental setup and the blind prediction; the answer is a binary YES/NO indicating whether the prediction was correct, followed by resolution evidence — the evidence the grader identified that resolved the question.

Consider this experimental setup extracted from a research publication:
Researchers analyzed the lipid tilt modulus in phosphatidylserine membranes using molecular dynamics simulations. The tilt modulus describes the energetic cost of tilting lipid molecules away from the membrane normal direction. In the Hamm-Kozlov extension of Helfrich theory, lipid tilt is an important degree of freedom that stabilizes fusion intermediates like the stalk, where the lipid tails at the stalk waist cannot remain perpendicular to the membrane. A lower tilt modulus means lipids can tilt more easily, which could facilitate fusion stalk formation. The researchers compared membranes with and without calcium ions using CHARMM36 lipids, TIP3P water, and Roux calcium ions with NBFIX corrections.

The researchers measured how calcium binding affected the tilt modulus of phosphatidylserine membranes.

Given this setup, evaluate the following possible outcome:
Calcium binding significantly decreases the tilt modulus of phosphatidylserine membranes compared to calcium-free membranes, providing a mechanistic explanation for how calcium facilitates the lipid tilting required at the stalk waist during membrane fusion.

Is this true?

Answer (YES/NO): NO